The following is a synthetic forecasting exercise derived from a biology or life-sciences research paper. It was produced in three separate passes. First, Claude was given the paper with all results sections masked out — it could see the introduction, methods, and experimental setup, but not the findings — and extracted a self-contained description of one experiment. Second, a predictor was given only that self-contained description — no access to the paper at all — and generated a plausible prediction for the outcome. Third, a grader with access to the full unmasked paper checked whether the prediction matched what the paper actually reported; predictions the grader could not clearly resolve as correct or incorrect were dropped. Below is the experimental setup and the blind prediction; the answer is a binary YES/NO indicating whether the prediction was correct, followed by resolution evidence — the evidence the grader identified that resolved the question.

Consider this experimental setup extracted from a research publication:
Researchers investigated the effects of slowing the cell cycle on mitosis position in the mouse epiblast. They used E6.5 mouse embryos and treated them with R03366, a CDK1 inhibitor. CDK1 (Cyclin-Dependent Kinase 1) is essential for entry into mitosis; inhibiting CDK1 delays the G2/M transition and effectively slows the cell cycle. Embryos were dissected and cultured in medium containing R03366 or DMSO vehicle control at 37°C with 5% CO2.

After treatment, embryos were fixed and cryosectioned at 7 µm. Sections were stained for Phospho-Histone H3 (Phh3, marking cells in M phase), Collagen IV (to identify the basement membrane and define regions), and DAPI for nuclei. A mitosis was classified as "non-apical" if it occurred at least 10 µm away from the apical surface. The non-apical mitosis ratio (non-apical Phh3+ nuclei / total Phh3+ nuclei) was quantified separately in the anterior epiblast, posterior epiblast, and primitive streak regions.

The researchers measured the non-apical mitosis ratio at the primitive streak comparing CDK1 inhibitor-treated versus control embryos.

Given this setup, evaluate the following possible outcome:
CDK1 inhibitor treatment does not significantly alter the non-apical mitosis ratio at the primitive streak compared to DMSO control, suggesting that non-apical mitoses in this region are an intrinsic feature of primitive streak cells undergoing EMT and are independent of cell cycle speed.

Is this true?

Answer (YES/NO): NO